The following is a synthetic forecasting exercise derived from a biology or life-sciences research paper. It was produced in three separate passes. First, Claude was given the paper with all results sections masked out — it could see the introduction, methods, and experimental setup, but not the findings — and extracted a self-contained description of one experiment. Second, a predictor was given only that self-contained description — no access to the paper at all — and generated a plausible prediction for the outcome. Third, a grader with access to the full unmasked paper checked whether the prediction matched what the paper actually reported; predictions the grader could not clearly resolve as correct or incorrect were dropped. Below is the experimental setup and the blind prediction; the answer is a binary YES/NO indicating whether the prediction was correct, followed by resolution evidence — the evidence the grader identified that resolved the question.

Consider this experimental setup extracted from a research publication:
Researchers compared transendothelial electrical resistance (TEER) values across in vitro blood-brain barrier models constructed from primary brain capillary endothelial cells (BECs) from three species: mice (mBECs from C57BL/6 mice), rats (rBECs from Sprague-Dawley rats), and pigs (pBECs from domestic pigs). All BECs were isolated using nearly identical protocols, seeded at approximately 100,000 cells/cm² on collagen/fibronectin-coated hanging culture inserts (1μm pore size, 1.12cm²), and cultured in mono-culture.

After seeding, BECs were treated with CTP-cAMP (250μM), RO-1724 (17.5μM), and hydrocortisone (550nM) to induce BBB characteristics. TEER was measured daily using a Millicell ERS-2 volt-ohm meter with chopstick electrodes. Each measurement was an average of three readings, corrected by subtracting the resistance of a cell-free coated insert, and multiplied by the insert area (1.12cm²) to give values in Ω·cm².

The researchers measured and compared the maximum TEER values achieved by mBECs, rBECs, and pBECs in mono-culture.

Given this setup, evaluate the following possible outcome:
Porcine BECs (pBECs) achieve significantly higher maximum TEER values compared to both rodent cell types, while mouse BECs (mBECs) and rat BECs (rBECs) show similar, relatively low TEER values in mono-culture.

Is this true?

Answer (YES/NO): YES